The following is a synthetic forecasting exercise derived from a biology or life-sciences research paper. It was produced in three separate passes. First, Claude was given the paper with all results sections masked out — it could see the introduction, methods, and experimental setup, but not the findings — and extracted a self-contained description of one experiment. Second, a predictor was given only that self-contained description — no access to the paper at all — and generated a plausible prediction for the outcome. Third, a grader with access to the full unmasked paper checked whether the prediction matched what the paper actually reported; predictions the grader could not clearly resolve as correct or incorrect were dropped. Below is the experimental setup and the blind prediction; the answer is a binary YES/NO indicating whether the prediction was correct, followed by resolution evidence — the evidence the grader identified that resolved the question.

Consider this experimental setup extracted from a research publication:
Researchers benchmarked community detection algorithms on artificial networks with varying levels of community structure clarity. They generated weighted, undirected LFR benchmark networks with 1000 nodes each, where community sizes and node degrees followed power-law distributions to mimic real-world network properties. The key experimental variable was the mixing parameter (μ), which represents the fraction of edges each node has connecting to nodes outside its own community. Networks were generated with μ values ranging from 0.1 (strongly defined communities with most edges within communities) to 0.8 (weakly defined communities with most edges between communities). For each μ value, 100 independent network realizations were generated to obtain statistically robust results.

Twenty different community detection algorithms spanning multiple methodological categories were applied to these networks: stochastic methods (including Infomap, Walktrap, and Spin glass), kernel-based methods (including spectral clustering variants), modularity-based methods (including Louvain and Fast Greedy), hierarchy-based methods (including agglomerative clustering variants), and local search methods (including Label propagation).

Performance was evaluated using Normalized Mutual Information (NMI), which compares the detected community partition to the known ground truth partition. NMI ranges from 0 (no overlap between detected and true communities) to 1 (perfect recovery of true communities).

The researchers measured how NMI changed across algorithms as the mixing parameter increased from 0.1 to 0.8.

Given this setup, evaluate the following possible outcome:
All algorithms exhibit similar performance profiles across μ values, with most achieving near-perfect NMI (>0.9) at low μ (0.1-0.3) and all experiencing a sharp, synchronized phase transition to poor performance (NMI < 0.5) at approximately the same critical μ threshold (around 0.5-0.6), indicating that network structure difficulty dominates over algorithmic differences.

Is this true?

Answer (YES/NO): NO